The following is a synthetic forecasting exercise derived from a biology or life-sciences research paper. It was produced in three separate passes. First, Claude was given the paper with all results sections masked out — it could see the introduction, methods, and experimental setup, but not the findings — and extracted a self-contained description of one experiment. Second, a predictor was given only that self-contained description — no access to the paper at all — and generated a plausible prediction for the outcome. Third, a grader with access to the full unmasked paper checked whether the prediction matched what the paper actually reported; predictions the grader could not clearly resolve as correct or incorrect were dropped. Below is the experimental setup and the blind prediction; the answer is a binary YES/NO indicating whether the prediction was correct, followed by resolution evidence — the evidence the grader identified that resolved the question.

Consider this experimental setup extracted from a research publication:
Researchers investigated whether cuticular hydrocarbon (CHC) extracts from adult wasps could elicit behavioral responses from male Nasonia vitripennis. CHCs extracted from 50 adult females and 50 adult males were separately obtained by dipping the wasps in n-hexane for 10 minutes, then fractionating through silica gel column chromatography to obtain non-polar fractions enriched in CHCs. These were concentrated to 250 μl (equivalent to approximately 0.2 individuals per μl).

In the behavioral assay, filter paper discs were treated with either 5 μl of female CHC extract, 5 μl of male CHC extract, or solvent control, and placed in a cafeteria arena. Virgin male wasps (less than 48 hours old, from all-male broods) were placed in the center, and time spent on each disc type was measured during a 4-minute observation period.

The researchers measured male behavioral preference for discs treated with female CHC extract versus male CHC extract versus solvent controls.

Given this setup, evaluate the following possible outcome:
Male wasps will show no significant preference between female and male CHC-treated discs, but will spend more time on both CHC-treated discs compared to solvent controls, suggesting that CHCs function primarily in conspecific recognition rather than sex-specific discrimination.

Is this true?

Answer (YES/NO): NO